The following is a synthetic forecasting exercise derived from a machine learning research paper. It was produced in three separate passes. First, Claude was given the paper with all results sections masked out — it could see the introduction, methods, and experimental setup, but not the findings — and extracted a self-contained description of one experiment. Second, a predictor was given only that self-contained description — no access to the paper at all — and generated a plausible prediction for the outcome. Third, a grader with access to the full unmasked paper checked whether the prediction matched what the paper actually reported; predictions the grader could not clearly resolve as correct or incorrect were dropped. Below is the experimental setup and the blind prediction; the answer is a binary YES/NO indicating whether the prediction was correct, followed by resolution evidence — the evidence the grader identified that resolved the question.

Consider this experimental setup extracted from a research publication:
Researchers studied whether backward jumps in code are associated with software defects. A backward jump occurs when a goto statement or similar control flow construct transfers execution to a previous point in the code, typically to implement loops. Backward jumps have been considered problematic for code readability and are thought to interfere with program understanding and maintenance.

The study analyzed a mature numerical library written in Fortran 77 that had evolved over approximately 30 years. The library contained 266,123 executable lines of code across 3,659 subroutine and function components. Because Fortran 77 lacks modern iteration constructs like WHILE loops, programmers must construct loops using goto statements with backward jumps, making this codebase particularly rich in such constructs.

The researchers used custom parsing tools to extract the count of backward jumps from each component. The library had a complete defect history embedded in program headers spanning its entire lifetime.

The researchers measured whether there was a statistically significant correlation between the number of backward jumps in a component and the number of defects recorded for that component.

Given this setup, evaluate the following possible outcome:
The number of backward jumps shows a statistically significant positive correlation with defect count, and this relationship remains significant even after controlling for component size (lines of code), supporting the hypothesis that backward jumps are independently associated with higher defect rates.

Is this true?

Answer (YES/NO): NO